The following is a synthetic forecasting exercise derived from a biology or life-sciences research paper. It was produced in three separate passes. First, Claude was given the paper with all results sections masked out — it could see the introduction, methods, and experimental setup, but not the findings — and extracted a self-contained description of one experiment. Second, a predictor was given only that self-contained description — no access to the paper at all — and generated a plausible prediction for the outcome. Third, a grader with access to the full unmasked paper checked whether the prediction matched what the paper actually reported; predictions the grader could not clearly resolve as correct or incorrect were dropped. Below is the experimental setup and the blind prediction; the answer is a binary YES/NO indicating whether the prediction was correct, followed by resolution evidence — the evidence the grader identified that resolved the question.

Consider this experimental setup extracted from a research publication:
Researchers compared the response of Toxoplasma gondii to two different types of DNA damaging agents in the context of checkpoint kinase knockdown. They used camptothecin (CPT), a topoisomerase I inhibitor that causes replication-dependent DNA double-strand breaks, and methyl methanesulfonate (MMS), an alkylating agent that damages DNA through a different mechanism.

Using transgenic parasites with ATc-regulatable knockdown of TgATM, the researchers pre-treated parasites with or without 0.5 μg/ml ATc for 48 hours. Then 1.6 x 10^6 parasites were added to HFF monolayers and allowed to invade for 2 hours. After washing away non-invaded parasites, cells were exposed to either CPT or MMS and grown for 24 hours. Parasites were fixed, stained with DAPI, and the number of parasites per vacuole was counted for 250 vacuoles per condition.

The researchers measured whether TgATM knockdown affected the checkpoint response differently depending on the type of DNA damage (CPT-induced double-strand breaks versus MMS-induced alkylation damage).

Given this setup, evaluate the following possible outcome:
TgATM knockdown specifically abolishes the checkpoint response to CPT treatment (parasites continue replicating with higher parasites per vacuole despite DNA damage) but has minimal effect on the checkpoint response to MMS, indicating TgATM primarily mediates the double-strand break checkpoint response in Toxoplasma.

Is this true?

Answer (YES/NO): NO